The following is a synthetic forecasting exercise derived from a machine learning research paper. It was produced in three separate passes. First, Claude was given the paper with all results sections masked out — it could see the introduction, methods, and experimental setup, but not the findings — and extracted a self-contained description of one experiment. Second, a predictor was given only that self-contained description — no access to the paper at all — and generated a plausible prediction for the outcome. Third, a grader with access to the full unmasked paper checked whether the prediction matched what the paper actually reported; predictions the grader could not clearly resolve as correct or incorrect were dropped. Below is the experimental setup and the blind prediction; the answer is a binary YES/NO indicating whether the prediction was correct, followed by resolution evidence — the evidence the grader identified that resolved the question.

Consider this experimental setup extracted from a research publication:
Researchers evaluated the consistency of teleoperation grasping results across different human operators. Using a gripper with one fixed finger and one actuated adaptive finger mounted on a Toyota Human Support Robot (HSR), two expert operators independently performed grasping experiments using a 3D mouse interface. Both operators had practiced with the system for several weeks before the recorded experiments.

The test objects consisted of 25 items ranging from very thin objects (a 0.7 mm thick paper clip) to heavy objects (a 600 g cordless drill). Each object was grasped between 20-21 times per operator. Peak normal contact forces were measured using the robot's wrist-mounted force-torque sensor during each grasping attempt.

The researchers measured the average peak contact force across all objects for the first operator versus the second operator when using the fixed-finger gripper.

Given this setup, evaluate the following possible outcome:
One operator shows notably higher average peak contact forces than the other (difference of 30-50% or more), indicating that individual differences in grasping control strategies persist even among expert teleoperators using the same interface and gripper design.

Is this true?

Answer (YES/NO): NO